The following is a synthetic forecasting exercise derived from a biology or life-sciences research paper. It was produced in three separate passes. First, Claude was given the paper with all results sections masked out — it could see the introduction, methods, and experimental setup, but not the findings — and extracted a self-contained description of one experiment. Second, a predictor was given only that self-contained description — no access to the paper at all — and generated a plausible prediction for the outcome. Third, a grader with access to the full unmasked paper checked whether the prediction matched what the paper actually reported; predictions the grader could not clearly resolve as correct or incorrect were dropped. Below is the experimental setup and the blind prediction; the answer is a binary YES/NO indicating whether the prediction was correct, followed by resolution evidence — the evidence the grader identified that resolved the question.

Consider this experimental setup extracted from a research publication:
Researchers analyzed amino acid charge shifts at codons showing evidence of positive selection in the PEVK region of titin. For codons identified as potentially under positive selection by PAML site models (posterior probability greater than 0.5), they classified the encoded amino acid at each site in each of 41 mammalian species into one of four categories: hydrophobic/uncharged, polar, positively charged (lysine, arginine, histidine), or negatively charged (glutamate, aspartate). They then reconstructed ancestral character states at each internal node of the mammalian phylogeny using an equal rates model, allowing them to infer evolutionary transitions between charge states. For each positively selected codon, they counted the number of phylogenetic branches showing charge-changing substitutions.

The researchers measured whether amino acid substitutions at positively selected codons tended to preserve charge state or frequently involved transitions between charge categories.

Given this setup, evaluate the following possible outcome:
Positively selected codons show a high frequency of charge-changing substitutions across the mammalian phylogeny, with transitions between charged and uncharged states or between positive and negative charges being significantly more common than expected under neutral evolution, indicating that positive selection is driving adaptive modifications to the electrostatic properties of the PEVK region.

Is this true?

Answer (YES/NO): NO